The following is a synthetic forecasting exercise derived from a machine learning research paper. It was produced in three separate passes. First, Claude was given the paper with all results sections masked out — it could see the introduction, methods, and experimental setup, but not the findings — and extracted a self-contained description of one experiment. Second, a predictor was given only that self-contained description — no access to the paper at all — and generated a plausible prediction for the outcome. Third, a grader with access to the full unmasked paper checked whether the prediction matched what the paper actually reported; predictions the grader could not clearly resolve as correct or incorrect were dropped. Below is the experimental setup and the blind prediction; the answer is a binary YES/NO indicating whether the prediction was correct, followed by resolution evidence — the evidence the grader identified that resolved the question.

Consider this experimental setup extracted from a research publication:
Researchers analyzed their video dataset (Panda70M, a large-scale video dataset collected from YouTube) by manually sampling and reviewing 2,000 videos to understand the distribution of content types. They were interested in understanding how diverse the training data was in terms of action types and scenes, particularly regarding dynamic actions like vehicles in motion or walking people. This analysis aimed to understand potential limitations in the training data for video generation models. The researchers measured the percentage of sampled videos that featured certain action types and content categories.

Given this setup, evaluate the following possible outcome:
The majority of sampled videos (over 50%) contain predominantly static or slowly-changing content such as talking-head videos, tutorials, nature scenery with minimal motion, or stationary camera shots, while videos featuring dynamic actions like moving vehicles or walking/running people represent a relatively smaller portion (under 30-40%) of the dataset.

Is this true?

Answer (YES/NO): YES